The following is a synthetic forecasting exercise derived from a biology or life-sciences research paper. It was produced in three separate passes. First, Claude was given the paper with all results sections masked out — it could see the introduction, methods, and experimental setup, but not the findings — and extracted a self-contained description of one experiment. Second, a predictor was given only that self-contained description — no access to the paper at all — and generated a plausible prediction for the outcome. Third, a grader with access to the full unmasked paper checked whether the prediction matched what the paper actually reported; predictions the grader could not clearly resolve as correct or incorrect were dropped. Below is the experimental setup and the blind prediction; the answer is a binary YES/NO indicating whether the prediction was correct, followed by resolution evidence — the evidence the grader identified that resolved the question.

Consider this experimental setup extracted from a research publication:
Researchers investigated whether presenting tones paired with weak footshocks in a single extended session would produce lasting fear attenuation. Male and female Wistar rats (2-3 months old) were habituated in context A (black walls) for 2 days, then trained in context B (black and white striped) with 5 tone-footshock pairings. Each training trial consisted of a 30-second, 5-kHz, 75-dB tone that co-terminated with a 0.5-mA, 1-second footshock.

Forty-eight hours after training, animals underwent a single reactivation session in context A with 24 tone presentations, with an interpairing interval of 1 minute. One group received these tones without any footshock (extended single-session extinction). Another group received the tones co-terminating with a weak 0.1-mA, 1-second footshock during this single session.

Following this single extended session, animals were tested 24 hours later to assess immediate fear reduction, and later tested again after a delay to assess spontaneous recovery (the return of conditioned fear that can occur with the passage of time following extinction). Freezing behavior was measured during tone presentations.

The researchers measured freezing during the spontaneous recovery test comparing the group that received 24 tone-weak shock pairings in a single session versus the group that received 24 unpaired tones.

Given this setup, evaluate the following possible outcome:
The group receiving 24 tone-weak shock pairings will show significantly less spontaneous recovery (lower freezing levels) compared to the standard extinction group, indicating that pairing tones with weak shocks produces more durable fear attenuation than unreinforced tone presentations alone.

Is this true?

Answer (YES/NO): NO